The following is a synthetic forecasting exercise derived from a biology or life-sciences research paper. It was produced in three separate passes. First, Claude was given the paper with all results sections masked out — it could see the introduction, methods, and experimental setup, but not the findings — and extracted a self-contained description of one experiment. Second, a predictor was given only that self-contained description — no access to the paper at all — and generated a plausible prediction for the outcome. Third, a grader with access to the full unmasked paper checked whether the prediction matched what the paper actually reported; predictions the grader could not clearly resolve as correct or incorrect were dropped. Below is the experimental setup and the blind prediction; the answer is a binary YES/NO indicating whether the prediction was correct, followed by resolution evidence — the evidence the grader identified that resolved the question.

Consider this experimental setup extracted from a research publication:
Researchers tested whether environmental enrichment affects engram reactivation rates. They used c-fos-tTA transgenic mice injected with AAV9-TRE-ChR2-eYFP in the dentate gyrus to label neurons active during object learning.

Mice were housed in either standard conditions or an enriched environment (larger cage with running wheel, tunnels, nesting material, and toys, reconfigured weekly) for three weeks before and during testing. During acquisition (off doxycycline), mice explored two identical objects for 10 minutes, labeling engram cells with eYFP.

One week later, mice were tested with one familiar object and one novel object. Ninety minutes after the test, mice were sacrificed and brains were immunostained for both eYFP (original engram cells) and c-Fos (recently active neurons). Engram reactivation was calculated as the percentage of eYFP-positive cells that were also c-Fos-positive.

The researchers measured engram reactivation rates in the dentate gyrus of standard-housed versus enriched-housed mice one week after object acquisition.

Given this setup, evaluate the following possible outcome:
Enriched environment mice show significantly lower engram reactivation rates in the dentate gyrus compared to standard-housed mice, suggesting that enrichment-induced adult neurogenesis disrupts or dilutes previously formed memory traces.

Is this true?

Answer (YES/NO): NO